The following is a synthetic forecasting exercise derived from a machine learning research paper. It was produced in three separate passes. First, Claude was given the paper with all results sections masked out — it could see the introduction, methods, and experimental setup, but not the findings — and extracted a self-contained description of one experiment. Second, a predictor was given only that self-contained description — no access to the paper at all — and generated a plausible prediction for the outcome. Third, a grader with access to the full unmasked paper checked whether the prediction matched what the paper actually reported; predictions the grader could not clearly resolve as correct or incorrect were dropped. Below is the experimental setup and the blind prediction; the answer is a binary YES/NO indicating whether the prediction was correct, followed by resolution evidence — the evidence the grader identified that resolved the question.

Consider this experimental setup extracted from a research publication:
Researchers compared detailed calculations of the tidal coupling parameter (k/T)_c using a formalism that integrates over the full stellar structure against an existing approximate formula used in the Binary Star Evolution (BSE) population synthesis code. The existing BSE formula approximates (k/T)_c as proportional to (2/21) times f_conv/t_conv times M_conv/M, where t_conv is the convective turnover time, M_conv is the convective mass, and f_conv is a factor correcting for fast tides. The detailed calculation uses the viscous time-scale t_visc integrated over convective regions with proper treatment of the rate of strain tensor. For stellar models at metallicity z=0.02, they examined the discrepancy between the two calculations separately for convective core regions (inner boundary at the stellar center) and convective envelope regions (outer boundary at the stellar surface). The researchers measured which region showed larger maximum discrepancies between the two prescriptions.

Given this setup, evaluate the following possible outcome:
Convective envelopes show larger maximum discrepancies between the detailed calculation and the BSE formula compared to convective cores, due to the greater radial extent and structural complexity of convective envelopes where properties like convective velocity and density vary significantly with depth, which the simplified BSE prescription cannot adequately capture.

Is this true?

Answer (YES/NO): NO